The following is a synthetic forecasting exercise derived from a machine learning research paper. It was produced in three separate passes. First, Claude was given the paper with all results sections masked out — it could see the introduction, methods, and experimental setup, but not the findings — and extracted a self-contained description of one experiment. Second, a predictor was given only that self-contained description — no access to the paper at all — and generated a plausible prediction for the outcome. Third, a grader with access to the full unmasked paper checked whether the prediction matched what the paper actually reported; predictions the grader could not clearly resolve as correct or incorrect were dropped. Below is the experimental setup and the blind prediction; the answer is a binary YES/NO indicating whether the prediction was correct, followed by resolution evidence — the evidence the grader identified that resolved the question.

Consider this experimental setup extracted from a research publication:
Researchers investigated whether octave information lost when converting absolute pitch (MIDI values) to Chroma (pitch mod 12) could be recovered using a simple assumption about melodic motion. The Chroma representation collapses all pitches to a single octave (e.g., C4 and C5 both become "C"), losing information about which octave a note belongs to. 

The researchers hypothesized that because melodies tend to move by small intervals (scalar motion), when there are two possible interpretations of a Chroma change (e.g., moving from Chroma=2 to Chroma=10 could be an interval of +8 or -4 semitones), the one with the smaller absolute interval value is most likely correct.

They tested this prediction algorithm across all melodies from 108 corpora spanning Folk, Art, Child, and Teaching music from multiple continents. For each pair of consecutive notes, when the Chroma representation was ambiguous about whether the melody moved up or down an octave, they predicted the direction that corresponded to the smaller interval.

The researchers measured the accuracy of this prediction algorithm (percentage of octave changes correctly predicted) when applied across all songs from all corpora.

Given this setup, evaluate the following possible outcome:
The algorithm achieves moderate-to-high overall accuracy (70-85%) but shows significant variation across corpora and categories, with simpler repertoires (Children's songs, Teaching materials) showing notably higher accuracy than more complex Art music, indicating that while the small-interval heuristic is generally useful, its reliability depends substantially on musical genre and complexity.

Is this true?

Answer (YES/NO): NO